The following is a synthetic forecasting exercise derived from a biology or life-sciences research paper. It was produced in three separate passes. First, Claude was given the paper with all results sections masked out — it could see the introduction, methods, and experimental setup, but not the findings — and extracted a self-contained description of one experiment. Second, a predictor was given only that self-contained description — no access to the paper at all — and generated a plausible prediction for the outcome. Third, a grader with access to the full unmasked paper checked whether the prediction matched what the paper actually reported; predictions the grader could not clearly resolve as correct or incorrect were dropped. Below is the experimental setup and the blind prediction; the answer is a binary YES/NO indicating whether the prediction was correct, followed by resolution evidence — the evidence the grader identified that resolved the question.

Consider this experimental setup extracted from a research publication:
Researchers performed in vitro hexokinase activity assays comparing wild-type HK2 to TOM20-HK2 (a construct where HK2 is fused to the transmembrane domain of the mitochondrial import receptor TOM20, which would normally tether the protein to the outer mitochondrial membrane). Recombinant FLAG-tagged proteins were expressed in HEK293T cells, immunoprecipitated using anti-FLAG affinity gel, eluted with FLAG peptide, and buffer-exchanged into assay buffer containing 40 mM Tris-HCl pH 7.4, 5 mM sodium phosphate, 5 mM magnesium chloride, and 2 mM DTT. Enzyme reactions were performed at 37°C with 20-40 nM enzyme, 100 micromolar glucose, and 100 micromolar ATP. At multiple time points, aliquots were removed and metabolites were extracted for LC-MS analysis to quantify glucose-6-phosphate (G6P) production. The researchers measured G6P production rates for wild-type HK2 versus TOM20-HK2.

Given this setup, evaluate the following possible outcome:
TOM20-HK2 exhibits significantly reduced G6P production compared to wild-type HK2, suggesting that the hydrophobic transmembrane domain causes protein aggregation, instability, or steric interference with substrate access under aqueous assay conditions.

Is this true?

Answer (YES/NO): NO